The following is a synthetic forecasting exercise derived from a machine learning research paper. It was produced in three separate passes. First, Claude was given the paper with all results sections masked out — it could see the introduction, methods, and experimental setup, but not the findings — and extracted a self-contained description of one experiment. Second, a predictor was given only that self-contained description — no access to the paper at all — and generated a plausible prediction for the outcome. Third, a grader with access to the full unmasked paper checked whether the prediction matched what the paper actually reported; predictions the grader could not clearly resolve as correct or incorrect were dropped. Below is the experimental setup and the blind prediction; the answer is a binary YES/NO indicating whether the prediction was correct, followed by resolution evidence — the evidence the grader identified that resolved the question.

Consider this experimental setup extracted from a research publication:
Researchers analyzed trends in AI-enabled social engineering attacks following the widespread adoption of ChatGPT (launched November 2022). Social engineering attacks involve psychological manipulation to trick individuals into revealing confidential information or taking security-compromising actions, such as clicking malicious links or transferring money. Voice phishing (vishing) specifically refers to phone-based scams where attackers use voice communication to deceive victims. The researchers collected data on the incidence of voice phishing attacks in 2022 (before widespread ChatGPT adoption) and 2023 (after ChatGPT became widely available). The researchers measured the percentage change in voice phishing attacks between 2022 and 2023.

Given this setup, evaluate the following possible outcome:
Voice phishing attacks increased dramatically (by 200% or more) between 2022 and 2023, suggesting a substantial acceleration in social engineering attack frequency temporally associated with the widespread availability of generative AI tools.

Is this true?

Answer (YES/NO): YES